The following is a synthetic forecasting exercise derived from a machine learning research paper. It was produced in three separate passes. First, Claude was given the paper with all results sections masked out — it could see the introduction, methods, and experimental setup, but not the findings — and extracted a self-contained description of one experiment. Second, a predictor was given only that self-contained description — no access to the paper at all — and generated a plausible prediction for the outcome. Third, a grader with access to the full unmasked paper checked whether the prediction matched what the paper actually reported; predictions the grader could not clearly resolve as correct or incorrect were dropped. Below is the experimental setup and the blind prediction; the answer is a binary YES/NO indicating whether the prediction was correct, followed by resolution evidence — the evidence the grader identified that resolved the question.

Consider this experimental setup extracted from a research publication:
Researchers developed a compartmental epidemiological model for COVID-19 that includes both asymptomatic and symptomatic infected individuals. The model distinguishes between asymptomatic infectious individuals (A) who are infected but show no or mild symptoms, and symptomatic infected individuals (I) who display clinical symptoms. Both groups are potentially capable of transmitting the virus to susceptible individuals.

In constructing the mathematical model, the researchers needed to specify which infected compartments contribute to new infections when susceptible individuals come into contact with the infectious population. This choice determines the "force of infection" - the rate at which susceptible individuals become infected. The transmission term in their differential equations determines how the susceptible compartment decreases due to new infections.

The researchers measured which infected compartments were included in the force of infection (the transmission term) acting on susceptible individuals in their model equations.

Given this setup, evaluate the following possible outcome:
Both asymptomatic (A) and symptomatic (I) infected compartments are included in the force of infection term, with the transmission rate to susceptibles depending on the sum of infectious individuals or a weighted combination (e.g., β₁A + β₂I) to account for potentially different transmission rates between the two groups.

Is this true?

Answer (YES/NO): NO